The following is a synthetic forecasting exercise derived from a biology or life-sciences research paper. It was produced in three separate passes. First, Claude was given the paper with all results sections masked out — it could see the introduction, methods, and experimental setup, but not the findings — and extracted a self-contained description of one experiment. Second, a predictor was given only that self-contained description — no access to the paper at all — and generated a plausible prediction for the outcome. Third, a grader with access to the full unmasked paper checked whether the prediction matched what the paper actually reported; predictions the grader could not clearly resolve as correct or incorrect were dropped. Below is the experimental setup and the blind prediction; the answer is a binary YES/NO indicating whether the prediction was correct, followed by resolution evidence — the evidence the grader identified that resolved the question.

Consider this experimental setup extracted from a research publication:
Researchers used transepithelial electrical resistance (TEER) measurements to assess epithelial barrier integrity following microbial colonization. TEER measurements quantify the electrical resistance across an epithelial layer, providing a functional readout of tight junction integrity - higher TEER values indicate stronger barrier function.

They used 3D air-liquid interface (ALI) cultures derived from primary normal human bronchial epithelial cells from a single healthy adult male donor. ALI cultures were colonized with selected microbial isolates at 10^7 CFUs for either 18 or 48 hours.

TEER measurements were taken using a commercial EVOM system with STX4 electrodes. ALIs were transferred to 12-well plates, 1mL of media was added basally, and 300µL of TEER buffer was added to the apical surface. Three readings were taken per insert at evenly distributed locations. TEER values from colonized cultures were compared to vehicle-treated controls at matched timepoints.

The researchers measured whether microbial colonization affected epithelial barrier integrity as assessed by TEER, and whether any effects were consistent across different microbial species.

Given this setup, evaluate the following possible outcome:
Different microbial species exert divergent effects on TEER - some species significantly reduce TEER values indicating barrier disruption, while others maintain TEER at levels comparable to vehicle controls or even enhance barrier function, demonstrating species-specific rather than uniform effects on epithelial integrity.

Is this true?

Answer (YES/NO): YES